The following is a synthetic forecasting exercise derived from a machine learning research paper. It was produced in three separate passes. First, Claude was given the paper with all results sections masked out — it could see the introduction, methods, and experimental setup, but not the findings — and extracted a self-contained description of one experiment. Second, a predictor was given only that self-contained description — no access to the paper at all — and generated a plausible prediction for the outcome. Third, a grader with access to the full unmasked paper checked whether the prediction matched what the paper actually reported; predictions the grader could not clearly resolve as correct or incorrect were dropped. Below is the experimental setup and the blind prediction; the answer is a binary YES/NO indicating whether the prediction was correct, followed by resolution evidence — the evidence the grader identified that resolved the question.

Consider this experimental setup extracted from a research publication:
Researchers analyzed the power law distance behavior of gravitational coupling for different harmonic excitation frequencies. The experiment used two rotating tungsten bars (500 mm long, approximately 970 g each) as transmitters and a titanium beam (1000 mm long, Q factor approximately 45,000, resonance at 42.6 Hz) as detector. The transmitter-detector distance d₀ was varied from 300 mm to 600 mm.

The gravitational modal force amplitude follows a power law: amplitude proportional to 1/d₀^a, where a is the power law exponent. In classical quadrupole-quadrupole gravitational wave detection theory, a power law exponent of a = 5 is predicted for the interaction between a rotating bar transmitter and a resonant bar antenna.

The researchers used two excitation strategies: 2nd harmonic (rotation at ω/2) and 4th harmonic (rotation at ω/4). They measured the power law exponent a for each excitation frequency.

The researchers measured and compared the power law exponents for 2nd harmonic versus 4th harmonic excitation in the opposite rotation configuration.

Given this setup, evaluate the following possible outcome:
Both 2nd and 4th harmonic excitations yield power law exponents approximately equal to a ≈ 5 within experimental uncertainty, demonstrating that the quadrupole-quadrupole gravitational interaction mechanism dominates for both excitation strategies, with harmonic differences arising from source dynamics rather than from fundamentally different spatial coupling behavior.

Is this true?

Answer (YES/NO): NO